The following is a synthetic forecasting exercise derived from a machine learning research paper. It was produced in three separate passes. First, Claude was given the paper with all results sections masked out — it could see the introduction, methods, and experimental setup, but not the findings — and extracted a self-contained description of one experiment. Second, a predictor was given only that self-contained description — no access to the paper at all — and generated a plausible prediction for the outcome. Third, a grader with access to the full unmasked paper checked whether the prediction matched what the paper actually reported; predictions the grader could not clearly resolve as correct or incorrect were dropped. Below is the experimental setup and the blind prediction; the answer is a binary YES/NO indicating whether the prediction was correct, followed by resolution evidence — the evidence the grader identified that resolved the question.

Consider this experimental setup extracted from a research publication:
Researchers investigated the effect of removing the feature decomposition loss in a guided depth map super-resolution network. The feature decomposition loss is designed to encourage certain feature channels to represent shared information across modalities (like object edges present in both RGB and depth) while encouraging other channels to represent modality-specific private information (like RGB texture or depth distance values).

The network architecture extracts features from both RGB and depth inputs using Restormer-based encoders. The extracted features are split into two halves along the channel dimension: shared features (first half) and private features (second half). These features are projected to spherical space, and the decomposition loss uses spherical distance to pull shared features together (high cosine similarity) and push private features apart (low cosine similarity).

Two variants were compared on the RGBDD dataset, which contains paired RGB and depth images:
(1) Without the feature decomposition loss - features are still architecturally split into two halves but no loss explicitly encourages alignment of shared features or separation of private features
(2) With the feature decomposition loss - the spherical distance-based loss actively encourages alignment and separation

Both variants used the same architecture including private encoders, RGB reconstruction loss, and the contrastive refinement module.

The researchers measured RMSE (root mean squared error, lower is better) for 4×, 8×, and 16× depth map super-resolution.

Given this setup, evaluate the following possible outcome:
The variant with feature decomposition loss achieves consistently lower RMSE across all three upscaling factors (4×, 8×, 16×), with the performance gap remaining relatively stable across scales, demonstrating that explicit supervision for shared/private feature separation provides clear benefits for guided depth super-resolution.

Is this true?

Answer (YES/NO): NO